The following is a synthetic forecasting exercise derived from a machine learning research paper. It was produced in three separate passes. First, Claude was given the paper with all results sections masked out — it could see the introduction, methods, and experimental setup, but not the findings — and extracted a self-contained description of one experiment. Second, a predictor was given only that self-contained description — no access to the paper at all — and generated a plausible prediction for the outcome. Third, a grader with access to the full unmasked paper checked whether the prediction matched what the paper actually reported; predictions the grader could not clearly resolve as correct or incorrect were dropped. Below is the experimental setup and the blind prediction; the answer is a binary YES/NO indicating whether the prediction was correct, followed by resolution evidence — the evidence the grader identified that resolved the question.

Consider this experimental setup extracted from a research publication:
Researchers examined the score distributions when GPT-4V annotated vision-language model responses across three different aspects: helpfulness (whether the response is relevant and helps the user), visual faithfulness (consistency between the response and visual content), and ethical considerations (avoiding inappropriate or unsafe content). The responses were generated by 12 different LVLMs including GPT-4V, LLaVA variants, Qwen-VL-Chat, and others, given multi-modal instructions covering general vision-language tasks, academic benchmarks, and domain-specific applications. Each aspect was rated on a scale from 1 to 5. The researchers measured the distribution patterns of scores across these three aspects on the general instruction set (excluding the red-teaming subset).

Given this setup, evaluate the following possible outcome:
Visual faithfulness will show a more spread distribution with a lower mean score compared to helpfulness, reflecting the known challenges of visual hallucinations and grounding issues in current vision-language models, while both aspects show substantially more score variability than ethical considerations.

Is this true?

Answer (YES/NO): NO